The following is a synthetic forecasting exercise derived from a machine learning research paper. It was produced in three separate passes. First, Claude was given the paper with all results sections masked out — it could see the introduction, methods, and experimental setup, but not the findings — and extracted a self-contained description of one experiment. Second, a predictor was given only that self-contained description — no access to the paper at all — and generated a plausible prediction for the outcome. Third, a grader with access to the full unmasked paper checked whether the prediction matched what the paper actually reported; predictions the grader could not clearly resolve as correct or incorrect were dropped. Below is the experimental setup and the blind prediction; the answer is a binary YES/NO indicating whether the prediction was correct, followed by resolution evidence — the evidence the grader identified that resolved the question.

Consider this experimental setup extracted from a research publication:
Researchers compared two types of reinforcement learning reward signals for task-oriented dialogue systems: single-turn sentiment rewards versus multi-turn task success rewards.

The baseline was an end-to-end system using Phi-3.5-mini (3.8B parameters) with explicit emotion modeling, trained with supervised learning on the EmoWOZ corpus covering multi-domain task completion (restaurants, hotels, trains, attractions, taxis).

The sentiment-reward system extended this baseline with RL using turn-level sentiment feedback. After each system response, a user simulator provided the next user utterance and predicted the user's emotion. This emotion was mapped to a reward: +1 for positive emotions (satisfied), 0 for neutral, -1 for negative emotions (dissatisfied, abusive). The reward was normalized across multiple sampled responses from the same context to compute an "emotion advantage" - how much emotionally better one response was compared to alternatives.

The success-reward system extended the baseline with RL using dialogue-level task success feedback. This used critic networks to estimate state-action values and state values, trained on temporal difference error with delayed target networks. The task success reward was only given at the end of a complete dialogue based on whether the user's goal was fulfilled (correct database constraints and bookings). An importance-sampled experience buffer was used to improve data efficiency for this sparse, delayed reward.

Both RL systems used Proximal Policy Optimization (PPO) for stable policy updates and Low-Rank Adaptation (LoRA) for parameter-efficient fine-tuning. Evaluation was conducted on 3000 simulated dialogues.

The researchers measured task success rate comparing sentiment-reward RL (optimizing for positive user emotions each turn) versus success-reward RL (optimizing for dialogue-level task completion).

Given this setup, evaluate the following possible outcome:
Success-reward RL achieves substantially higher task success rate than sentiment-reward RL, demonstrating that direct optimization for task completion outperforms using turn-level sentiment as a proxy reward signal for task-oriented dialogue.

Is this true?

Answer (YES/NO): NO